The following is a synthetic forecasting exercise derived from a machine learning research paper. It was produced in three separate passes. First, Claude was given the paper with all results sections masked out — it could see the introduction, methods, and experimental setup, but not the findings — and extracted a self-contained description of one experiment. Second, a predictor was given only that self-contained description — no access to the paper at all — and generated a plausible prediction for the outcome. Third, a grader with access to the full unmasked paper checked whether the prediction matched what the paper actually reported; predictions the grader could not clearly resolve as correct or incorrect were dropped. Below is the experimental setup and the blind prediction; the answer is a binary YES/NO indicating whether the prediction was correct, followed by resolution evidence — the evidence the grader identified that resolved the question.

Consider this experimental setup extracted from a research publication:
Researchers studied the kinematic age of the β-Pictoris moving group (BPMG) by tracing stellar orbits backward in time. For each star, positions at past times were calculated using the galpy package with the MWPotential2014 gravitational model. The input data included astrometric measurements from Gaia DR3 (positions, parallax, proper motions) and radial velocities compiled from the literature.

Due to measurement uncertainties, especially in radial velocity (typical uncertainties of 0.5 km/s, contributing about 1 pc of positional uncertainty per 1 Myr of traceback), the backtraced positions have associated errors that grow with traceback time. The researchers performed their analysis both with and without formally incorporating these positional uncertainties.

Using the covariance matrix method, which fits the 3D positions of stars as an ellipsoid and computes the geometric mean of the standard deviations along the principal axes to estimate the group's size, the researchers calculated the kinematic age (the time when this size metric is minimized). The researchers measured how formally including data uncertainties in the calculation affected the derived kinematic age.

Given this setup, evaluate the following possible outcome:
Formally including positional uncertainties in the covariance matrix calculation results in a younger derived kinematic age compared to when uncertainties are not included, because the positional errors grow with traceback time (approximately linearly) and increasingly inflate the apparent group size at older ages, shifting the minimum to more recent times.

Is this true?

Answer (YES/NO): YES